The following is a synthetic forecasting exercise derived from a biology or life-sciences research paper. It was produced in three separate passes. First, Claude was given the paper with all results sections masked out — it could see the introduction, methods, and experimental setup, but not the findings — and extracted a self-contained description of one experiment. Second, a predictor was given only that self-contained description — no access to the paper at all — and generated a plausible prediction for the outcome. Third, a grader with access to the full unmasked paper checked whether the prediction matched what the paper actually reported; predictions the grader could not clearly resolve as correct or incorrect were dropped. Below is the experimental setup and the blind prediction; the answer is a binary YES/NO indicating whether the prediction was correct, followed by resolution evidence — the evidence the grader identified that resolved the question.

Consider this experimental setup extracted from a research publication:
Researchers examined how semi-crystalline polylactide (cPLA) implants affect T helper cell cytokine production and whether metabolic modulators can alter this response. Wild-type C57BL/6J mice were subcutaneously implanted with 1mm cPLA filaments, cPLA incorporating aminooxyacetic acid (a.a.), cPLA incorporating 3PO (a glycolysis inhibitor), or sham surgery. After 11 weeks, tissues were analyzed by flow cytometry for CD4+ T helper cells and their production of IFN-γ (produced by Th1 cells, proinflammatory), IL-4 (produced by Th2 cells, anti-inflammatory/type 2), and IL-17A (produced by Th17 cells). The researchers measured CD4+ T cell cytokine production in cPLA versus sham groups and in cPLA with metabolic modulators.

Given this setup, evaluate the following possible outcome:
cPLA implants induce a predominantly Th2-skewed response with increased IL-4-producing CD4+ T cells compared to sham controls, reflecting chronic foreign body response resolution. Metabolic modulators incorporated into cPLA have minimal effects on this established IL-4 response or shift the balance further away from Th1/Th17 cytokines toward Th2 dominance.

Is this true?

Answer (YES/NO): NO